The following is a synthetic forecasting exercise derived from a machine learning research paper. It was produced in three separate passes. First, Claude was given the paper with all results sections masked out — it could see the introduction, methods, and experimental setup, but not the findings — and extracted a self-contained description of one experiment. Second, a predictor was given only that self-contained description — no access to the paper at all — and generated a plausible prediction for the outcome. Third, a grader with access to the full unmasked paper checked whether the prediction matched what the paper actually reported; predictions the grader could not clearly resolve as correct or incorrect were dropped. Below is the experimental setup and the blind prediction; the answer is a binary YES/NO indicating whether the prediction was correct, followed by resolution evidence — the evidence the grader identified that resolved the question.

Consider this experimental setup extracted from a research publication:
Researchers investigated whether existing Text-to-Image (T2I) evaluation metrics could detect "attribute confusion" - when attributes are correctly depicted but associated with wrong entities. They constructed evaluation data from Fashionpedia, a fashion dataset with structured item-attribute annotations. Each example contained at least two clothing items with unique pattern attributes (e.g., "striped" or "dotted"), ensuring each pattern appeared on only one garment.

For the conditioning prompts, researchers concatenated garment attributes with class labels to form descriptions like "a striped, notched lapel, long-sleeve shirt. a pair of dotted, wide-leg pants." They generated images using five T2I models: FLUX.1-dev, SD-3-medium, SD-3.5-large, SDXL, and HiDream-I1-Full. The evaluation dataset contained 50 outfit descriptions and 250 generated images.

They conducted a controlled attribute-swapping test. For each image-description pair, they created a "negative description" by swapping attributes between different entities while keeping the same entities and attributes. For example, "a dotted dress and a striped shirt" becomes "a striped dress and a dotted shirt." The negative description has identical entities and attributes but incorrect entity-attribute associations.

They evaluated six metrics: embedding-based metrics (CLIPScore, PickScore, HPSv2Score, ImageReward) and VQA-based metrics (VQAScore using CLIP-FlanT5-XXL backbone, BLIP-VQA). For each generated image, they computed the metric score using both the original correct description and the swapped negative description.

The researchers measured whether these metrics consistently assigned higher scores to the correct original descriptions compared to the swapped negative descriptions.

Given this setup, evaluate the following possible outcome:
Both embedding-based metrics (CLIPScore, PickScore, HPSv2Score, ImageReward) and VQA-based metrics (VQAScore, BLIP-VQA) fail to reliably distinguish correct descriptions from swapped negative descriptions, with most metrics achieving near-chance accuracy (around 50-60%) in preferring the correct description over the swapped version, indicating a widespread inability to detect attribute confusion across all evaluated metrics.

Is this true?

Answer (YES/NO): NO